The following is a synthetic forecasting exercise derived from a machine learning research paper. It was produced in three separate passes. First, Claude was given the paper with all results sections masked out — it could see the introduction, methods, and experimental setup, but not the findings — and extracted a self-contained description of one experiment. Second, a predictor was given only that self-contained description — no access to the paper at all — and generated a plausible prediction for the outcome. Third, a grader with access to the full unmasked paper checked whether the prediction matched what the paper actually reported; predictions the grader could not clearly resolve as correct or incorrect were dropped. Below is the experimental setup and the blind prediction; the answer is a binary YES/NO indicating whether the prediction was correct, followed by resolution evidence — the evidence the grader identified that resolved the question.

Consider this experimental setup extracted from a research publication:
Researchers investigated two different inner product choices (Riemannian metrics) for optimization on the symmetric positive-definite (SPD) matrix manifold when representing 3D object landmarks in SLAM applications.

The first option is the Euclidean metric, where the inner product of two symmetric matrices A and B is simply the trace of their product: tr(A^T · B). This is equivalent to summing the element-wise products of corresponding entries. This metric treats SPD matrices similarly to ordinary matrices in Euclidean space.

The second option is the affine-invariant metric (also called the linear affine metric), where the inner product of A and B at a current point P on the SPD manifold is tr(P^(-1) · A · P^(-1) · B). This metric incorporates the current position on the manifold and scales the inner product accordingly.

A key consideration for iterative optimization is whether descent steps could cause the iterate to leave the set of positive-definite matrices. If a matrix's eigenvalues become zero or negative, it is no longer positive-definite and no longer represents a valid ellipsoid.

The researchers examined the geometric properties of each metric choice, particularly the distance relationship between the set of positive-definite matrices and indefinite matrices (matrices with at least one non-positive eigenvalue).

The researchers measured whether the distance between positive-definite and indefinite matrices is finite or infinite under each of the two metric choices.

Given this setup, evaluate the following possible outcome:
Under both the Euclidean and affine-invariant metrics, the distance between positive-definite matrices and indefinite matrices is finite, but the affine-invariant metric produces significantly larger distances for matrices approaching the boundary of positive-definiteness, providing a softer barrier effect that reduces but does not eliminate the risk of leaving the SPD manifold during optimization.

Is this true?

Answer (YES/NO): NO